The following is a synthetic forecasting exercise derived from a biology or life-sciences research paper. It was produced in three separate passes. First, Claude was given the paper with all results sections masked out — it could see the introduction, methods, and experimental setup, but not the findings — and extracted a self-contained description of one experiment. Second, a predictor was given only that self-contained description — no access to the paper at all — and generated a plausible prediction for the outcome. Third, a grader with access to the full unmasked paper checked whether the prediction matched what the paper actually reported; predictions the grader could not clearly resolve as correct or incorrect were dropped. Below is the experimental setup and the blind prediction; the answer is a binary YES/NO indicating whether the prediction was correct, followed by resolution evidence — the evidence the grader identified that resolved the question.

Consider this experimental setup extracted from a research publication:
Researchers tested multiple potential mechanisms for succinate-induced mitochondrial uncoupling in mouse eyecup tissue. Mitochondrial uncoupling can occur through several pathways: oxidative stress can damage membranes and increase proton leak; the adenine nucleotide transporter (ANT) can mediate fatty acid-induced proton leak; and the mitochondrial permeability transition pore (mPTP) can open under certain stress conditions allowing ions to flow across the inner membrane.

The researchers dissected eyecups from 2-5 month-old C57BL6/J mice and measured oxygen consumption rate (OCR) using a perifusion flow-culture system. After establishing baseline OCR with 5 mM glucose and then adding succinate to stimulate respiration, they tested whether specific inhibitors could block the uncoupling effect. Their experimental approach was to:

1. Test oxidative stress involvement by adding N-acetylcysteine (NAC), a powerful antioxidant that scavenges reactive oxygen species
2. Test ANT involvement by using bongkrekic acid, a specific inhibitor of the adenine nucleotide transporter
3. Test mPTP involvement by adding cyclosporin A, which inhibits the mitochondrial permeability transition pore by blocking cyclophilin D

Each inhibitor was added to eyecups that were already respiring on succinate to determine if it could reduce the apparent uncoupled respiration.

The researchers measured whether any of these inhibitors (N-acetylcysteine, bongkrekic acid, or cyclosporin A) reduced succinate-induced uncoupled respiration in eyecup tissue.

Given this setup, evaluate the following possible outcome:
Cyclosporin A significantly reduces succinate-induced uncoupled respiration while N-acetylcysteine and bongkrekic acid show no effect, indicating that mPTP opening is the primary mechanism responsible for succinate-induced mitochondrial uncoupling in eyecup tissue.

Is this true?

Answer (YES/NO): NO